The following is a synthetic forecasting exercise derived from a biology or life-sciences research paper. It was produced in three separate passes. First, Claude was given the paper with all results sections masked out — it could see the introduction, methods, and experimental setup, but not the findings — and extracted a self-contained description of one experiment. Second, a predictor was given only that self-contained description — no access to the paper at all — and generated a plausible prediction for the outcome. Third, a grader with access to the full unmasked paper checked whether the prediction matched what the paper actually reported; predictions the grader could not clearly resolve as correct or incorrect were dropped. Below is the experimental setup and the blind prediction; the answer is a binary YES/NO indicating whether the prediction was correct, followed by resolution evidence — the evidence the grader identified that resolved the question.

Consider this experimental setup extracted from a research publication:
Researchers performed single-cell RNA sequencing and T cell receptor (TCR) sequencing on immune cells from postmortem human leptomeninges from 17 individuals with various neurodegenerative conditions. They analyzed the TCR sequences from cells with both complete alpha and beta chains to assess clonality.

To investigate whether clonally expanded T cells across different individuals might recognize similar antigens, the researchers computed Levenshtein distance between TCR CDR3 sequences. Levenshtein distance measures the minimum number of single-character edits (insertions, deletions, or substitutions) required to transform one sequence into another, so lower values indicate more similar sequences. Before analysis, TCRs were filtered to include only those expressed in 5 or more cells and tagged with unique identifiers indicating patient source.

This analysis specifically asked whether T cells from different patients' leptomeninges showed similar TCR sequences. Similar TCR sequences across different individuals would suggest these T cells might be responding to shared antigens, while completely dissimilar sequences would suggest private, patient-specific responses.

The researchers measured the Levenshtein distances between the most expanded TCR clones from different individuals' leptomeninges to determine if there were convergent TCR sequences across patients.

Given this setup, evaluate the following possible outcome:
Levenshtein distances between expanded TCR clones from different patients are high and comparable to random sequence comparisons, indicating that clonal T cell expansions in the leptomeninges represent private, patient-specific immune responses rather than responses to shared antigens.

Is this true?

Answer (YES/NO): NO